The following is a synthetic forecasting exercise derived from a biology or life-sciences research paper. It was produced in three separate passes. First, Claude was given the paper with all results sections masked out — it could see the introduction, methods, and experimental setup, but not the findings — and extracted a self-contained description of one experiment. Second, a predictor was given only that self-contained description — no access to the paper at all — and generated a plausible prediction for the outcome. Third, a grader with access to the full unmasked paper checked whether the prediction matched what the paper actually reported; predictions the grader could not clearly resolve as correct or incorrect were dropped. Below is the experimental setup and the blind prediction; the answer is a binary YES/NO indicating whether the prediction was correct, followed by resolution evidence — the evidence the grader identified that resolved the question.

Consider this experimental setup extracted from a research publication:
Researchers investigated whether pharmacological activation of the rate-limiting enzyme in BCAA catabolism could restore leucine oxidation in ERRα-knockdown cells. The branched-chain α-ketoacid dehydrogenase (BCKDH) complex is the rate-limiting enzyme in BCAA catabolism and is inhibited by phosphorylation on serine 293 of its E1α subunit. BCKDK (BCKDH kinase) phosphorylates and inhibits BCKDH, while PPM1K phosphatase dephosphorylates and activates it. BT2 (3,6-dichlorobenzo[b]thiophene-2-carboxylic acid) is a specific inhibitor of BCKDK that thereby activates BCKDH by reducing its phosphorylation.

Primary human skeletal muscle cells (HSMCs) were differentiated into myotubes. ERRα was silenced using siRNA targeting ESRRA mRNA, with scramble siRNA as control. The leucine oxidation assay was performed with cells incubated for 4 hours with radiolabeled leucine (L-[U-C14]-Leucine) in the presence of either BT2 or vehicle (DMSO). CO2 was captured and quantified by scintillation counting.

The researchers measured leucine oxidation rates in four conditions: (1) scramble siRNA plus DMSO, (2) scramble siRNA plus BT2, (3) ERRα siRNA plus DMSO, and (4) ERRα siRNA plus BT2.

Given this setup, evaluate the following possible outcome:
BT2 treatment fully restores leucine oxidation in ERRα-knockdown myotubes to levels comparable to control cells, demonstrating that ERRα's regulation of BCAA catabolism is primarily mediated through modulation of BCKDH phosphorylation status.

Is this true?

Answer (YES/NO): NO